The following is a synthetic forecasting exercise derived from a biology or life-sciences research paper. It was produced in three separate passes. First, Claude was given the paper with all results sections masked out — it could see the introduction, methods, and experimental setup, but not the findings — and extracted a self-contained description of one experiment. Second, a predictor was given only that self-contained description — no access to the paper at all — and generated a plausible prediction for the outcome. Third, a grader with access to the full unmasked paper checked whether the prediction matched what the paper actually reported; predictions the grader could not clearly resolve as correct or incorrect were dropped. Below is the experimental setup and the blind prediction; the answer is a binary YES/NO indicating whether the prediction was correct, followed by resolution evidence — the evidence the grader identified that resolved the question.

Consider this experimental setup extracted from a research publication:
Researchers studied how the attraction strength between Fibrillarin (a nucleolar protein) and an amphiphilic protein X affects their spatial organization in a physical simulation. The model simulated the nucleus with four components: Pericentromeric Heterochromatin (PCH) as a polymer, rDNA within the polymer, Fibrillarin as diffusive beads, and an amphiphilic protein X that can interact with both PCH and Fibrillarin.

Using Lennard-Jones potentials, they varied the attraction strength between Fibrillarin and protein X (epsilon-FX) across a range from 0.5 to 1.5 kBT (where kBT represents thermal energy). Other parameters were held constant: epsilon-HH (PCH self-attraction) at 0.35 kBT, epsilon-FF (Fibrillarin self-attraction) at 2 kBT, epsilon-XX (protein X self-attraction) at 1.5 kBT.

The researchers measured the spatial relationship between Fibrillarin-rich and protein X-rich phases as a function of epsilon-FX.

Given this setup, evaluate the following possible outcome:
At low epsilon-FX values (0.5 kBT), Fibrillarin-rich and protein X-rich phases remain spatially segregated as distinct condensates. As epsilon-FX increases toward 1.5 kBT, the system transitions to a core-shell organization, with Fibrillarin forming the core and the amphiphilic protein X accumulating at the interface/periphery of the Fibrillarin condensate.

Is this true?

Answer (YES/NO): YES